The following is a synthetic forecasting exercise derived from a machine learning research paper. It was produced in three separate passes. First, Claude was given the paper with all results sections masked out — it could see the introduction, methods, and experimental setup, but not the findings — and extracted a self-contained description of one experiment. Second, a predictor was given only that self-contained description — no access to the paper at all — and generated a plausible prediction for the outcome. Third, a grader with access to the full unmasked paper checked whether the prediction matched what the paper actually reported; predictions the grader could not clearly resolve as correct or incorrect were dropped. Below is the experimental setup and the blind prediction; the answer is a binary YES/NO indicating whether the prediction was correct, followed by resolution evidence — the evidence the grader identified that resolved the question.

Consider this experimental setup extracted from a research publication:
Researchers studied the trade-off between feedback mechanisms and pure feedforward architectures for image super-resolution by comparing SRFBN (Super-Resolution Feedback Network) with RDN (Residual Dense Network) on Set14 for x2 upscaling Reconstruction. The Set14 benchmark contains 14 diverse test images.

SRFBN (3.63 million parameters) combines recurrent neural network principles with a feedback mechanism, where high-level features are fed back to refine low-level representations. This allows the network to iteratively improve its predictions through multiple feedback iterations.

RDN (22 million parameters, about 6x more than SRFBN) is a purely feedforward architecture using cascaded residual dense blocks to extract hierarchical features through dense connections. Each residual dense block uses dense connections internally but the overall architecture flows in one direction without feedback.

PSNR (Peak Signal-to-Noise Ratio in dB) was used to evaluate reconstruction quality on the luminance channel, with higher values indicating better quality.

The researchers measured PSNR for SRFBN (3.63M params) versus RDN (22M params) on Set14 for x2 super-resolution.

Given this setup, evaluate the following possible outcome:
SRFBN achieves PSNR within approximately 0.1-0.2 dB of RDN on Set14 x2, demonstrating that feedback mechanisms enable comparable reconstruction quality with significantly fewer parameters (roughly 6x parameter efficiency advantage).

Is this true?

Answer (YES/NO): YES